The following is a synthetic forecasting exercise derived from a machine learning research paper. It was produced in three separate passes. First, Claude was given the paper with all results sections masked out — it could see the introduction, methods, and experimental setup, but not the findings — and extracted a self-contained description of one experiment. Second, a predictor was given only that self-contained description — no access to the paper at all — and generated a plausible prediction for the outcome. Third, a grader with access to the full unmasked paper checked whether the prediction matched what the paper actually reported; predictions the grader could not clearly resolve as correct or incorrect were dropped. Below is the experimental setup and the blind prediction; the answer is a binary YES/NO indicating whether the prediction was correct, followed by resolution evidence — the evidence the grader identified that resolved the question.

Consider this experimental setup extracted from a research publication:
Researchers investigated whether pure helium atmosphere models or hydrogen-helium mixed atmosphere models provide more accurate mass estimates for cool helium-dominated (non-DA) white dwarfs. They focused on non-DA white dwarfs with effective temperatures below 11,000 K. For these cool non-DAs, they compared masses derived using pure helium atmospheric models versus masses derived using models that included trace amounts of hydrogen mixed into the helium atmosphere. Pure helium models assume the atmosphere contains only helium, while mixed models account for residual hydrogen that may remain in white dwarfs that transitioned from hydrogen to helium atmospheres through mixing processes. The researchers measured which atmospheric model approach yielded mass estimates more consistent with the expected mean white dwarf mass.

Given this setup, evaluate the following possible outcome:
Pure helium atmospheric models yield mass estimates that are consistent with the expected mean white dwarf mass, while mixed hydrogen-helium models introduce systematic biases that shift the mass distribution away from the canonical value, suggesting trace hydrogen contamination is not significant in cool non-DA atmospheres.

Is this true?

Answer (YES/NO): NO